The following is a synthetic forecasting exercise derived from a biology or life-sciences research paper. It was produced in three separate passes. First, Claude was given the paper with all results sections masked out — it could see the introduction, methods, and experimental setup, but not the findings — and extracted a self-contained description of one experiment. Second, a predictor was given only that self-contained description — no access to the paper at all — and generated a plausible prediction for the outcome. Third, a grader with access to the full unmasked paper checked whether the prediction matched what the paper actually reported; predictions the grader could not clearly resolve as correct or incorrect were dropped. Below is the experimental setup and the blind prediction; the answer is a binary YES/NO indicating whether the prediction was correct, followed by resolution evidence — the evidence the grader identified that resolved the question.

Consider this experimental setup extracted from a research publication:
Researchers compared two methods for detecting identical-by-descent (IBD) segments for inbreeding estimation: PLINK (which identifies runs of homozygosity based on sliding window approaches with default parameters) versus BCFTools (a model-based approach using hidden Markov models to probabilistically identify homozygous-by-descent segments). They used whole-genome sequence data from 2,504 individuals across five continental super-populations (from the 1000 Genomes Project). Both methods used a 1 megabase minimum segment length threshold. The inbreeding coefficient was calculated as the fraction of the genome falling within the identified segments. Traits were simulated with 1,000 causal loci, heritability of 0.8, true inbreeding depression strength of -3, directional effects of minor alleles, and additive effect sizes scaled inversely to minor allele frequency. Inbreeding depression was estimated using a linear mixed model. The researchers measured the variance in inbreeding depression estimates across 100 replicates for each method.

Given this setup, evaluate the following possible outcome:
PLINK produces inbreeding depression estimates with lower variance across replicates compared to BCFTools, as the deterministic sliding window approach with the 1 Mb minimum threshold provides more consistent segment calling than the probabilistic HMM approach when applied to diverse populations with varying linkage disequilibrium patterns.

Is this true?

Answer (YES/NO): NO